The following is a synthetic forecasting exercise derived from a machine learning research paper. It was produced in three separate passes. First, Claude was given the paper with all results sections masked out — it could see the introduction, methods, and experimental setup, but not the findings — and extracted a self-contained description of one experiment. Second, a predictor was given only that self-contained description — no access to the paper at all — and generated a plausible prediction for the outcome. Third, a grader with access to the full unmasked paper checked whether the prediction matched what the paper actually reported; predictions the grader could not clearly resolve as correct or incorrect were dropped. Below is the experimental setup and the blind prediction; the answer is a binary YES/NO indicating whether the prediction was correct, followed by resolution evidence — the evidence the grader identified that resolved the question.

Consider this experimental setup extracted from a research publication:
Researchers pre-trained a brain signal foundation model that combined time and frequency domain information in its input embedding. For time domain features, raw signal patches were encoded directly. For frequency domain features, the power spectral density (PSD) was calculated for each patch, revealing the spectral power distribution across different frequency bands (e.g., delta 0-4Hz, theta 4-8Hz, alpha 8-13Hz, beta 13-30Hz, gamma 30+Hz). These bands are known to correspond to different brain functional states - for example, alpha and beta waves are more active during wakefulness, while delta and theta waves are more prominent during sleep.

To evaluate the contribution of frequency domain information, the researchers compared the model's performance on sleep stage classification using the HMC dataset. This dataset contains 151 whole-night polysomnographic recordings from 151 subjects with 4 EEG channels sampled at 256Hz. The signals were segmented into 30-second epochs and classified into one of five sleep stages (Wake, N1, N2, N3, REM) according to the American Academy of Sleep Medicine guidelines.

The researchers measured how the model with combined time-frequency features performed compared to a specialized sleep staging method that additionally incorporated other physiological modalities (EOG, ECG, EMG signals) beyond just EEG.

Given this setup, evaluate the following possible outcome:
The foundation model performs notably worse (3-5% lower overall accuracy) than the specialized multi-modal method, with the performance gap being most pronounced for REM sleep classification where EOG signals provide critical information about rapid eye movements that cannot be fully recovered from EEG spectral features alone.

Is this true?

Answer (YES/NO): NO